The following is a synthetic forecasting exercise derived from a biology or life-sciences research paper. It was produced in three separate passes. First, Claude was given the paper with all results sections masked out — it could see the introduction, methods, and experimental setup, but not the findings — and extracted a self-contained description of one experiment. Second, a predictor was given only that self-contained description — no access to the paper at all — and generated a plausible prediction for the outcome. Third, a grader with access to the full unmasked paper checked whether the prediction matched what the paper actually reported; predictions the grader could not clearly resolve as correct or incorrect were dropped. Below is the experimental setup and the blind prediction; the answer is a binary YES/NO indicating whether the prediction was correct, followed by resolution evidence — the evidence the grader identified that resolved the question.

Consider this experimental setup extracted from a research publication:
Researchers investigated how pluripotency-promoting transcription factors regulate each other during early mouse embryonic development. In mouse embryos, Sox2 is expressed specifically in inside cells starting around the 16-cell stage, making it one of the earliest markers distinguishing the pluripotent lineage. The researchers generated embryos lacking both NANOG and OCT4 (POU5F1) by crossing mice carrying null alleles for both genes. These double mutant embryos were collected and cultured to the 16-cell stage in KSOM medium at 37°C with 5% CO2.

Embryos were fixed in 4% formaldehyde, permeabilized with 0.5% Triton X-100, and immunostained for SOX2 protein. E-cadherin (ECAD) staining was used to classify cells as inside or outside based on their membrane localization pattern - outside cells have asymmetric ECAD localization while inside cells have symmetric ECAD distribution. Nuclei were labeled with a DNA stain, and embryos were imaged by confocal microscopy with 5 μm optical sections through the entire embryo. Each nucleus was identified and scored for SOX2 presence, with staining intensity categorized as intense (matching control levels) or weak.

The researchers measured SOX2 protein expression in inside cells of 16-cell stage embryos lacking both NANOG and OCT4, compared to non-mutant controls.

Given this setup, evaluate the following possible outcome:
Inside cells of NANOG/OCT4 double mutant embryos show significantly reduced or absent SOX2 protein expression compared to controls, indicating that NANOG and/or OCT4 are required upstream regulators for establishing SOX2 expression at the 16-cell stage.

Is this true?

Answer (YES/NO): NO